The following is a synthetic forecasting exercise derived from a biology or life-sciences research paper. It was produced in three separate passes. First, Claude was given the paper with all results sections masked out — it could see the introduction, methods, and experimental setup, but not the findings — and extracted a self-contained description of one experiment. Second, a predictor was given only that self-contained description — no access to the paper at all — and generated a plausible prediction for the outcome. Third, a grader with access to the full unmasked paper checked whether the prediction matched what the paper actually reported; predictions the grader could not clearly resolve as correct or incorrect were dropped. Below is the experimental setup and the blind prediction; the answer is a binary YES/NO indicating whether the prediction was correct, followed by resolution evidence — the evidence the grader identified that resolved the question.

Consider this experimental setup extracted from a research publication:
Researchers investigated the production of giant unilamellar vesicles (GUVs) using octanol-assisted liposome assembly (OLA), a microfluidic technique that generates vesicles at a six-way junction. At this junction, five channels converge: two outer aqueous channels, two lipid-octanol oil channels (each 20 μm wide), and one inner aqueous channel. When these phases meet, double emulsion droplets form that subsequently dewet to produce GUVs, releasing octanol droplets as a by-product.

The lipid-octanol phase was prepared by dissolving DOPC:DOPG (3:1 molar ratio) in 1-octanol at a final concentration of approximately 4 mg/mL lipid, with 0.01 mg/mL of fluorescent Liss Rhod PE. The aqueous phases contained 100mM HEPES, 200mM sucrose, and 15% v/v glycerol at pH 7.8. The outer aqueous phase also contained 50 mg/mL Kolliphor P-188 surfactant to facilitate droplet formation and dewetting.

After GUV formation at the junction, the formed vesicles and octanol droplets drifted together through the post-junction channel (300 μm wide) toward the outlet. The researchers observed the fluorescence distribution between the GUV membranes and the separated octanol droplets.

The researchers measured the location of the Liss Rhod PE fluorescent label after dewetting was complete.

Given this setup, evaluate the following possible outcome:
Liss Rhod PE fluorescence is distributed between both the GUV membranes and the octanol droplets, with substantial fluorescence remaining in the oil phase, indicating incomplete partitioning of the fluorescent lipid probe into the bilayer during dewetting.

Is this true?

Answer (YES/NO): YES